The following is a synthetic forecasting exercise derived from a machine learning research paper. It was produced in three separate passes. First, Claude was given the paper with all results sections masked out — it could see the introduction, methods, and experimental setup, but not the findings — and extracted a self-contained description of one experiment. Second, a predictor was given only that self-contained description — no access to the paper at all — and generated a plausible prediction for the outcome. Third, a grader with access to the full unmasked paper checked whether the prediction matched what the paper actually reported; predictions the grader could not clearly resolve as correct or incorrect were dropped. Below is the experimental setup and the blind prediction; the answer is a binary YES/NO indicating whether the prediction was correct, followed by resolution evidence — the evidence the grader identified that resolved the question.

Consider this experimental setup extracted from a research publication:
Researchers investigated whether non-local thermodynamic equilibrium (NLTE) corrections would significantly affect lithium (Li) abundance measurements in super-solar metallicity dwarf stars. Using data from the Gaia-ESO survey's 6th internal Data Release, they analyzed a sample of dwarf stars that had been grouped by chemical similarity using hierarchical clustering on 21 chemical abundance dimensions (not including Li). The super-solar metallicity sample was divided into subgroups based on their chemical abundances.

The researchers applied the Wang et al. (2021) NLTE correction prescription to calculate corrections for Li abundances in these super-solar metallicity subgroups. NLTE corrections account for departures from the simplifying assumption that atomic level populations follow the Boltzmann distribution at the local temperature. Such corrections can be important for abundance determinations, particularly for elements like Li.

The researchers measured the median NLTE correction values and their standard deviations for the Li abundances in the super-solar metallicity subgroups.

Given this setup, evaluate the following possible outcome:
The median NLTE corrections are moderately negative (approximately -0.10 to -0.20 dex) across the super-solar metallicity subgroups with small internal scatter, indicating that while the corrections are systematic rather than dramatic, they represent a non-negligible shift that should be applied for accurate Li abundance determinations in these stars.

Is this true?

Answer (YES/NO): NO